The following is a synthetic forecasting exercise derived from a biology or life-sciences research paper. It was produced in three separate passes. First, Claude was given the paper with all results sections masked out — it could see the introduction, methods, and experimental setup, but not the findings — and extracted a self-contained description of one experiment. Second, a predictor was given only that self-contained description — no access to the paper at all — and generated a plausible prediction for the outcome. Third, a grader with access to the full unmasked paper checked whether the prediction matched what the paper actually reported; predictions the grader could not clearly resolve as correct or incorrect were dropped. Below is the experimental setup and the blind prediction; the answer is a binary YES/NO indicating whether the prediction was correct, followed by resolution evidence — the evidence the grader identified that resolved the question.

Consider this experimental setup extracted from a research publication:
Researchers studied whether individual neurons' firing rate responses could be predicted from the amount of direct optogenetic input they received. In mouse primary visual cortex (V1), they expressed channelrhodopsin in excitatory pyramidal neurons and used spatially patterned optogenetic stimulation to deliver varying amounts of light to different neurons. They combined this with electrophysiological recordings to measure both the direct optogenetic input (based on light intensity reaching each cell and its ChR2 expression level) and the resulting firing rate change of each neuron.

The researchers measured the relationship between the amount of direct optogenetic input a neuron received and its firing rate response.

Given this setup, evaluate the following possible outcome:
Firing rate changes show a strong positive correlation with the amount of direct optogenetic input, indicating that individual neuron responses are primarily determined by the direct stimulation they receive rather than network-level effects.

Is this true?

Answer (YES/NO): NO